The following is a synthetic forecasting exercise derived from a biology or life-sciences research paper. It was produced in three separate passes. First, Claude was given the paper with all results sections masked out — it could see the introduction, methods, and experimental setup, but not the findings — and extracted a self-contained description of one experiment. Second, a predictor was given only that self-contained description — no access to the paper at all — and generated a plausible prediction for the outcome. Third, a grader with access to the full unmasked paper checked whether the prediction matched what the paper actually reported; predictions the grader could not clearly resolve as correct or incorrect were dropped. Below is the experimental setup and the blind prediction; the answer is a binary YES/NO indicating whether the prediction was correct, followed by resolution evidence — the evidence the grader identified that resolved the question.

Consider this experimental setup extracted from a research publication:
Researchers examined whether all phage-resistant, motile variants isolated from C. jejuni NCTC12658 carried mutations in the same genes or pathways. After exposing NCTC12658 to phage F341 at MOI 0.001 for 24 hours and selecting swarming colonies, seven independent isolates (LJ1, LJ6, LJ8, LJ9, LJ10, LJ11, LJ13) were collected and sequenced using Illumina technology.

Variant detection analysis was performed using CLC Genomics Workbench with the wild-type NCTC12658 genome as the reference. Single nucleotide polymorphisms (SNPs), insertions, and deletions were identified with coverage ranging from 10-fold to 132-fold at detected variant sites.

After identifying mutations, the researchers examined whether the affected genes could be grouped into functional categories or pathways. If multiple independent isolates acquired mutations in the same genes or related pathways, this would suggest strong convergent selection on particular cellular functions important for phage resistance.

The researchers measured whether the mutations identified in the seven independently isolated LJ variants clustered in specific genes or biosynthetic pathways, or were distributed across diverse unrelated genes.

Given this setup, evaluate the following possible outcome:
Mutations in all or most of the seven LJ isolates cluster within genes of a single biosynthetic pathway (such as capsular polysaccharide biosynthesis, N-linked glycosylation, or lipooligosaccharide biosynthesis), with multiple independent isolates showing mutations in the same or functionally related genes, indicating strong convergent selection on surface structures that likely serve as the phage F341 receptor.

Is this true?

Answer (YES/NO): YES